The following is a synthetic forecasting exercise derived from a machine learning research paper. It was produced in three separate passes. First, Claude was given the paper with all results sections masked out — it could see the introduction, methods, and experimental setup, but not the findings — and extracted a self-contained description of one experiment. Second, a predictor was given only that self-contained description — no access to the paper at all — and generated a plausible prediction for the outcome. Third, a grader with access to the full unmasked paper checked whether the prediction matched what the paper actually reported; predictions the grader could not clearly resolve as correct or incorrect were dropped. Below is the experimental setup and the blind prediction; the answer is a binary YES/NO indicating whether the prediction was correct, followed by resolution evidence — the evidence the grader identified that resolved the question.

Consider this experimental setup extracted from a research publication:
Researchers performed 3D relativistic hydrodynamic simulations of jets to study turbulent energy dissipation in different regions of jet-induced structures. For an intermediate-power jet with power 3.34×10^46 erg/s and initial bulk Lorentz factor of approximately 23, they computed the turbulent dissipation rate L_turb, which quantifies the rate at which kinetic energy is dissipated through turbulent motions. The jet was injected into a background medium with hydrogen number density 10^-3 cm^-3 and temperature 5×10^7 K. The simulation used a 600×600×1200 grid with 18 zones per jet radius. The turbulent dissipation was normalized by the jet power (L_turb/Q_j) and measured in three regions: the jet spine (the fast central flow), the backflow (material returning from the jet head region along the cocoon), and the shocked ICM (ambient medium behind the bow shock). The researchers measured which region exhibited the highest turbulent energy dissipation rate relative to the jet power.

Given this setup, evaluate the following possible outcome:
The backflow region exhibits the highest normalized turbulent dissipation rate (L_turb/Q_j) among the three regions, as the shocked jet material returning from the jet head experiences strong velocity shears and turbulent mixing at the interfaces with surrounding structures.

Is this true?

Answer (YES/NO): YES